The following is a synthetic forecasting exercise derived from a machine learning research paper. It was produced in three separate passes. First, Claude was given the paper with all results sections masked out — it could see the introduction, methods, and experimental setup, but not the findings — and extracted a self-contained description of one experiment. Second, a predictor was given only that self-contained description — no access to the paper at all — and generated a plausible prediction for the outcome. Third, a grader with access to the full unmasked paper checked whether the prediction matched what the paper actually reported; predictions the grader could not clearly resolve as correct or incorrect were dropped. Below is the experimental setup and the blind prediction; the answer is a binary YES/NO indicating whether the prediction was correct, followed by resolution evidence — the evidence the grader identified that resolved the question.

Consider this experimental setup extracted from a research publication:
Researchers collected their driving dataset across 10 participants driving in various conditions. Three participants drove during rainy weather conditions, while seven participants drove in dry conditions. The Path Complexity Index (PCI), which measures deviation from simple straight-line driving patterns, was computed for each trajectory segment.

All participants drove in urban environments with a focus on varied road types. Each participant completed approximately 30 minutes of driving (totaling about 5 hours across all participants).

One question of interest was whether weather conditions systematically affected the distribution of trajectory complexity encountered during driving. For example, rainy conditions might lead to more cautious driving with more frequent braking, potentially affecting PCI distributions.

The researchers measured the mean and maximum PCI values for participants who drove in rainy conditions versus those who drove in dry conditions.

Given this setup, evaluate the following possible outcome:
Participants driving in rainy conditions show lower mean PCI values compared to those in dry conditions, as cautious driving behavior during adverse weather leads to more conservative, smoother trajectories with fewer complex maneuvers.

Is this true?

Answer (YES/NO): YES